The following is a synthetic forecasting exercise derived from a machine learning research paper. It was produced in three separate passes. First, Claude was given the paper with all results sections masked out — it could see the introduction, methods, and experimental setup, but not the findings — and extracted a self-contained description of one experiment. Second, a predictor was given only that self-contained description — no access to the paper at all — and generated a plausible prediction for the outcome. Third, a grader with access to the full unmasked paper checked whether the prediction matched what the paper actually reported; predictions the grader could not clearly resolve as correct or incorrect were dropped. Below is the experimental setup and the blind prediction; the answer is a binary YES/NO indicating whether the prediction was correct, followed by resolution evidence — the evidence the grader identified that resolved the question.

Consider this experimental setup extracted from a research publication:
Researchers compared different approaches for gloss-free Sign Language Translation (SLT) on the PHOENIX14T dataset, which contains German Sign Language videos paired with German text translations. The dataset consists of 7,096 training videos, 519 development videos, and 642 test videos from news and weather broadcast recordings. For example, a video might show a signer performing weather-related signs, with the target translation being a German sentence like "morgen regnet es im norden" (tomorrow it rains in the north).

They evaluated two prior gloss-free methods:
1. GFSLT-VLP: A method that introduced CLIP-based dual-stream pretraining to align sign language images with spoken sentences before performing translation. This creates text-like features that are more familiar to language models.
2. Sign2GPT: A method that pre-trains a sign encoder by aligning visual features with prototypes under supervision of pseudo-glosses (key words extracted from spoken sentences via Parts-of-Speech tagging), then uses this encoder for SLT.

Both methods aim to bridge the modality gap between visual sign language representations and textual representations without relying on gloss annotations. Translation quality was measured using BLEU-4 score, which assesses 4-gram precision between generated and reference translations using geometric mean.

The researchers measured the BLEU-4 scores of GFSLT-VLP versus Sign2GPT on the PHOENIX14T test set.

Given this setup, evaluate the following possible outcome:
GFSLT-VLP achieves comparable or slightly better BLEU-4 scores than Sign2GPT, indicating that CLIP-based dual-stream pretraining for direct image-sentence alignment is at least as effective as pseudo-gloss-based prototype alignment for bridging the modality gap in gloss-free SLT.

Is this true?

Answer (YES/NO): NO